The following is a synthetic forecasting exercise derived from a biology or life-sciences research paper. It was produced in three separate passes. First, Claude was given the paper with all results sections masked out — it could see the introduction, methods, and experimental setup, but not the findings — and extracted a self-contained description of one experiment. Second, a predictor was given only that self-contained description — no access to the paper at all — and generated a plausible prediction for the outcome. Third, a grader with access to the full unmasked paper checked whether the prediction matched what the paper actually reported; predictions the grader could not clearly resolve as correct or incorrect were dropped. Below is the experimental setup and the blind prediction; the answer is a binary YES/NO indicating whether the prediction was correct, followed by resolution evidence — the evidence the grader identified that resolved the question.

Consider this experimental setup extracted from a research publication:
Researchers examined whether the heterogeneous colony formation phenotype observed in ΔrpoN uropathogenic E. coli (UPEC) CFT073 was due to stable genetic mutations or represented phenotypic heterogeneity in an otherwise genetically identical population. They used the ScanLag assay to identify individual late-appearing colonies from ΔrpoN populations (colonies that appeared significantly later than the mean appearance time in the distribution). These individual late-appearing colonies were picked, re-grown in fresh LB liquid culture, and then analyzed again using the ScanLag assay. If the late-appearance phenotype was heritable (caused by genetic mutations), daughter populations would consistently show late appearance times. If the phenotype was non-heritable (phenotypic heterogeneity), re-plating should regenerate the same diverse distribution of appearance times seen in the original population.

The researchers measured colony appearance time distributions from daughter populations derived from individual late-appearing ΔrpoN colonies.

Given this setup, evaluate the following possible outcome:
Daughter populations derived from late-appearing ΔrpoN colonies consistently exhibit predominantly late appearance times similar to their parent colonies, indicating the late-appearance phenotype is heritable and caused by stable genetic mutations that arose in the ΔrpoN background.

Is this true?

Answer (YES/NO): NO